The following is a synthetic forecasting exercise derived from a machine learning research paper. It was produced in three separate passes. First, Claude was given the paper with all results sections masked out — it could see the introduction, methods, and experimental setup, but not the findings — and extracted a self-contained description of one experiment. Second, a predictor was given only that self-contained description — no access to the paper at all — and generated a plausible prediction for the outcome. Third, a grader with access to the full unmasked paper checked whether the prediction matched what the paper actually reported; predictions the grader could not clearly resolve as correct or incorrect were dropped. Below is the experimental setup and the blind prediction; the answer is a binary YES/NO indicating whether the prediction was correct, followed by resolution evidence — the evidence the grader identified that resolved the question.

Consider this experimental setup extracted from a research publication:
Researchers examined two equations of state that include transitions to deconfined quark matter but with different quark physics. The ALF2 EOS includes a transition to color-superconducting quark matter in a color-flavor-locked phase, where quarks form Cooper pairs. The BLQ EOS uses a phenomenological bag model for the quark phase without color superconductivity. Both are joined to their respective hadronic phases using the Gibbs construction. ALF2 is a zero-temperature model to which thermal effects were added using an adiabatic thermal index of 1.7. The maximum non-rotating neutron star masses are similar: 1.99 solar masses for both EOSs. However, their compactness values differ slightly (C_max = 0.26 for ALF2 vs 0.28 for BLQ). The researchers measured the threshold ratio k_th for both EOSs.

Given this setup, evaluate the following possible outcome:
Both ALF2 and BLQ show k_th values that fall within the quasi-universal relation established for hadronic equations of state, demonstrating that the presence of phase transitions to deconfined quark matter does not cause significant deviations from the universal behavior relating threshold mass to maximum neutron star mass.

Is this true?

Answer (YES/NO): YES